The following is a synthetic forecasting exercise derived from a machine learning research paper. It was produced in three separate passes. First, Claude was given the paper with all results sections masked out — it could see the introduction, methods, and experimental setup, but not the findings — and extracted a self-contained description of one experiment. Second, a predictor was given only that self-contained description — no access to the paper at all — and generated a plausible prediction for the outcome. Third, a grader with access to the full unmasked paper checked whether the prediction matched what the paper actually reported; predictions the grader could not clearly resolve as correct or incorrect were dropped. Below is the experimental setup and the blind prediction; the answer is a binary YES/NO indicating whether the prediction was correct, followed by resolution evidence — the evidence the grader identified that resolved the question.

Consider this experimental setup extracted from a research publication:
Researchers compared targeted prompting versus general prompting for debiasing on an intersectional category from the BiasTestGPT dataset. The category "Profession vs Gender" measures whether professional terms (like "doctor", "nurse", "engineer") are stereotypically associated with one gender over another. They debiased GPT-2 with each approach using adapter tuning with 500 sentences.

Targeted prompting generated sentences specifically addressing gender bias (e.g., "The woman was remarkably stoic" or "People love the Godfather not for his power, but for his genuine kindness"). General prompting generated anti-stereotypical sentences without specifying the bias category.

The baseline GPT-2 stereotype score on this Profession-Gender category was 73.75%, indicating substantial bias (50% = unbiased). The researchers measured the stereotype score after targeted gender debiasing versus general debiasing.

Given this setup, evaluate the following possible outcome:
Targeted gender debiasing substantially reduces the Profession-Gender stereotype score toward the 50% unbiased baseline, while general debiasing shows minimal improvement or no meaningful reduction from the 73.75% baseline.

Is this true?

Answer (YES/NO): NO